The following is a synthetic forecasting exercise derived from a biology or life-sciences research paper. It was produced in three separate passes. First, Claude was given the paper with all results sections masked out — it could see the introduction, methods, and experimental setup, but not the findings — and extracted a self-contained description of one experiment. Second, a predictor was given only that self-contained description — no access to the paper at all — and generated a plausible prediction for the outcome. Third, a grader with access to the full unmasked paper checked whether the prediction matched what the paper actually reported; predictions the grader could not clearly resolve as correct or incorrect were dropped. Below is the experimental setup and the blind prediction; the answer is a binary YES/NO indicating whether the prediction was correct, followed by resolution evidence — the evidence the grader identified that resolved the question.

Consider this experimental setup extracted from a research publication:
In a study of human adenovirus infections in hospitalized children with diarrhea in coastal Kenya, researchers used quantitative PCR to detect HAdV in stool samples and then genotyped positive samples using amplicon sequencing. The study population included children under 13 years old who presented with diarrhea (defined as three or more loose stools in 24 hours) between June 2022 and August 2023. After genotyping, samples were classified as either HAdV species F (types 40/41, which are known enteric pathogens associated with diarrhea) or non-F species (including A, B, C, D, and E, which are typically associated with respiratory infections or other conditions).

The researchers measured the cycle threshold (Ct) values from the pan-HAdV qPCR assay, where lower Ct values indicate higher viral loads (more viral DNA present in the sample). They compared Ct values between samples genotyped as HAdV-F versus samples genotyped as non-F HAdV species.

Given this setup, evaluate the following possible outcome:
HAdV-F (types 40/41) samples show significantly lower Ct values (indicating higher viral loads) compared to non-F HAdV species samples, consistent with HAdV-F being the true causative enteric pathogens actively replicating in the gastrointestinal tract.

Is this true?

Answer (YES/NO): YES